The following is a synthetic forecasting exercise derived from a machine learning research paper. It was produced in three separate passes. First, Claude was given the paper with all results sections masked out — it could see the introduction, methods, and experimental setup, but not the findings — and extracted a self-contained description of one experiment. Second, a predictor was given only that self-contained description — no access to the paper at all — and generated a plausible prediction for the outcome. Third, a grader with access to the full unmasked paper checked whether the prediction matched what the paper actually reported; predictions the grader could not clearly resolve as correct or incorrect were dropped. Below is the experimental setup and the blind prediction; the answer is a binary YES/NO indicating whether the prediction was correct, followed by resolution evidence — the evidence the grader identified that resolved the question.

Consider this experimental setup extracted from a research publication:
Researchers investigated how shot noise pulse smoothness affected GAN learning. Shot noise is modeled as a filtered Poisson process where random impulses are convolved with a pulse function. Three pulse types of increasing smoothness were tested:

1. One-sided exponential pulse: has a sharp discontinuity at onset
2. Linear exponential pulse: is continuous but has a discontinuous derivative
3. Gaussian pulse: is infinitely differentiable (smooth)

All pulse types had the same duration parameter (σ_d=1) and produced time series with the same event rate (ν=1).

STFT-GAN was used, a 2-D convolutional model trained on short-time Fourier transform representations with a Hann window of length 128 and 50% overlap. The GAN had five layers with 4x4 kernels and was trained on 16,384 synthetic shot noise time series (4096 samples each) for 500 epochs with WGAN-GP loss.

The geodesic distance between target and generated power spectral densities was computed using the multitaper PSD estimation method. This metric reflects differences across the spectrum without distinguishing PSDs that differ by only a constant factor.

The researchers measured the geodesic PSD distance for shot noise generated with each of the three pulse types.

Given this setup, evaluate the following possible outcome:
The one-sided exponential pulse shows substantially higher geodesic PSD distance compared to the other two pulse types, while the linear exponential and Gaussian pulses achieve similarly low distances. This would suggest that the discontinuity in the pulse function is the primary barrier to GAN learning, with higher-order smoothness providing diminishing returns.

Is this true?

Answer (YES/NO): NO